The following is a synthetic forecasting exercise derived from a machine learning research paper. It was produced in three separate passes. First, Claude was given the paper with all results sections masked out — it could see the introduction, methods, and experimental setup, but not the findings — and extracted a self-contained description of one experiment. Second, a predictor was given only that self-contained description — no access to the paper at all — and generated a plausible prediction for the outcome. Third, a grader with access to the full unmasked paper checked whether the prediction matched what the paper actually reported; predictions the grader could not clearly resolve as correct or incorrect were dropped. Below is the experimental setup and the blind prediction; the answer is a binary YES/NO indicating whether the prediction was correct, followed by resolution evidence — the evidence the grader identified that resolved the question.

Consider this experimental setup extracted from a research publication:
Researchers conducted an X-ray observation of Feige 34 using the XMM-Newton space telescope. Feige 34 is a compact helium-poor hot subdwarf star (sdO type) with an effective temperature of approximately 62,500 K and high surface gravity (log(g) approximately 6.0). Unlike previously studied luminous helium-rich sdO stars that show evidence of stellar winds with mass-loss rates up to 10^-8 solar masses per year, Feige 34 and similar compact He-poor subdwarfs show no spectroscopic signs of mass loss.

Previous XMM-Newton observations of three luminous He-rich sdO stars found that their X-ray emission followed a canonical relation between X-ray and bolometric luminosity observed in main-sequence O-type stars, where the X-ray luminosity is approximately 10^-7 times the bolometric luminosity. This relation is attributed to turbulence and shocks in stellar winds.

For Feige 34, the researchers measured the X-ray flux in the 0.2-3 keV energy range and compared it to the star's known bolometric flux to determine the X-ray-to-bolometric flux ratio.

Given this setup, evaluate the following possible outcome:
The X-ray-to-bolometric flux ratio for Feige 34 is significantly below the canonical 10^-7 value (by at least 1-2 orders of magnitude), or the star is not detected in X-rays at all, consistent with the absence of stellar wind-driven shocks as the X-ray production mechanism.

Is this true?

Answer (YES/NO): NO